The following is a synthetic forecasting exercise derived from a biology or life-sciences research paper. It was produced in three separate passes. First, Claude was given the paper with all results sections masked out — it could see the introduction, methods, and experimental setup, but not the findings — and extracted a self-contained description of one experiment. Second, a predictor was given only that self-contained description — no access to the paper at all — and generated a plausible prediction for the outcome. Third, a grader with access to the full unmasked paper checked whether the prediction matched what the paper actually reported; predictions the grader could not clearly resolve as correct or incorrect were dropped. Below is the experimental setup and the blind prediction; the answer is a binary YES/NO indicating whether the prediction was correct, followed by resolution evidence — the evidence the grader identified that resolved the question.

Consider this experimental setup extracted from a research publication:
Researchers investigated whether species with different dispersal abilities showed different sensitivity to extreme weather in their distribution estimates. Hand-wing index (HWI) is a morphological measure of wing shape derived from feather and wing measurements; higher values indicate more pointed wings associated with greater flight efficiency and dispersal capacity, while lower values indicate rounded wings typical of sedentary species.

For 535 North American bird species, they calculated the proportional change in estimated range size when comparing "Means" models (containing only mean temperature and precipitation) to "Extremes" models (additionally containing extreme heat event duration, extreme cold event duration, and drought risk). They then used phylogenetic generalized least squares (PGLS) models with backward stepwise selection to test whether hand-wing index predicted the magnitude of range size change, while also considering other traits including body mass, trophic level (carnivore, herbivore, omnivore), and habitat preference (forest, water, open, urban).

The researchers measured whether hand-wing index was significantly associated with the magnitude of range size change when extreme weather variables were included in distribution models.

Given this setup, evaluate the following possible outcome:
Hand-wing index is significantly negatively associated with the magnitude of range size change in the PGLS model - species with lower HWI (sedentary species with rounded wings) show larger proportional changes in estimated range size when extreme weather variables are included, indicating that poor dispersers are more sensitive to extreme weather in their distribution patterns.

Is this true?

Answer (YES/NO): NO